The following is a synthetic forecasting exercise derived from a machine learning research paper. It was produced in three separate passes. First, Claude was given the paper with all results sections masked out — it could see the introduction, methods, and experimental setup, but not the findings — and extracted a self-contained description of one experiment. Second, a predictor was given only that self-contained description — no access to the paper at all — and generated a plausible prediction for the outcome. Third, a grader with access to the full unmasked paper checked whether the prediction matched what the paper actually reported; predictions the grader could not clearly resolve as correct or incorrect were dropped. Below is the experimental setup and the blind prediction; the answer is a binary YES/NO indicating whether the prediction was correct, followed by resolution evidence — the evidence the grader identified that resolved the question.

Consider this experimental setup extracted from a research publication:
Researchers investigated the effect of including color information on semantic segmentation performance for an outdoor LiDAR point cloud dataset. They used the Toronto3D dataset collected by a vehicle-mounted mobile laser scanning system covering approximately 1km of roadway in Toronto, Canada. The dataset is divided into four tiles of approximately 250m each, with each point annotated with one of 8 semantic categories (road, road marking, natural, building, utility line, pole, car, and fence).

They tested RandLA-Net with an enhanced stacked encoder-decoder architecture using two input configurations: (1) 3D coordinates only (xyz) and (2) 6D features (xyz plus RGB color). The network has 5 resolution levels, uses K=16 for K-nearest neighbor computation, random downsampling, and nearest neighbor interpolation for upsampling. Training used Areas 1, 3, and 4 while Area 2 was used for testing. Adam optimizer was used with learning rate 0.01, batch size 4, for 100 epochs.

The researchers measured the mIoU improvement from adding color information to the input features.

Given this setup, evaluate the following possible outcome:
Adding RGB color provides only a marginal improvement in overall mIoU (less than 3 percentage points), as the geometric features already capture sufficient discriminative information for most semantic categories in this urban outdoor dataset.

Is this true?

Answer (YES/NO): NO